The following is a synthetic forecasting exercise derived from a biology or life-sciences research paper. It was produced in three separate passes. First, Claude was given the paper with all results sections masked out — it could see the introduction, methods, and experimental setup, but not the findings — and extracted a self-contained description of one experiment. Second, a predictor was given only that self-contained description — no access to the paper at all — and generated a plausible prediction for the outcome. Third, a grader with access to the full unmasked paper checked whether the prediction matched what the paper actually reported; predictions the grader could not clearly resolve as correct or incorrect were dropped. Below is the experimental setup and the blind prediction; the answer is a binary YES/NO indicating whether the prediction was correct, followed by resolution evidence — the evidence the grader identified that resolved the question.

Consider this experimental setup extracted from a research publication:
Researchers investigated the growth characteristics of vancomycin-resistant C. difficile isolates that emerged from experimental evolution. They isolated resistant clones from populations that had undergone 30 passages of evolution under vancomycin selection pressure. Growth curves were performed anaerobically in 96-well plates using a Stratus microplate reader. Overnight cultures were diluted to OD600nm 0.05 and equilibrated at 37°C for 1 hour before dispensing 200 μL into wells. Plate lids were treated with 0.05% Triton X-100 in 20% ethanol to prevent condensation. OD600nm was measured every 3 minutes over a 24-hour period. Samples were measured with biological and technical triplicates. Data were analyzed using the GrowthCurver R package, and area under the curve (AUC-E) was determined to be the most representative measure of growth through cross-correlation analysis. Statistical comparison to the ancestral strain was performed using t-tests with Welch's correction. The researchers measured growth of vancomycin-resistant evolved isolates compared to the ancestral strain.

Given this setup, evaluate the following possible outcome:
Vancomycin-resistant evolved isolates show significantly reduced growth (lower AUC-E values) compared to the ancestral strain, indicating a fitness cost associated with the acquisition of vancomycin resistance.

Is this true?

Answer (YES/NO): YES